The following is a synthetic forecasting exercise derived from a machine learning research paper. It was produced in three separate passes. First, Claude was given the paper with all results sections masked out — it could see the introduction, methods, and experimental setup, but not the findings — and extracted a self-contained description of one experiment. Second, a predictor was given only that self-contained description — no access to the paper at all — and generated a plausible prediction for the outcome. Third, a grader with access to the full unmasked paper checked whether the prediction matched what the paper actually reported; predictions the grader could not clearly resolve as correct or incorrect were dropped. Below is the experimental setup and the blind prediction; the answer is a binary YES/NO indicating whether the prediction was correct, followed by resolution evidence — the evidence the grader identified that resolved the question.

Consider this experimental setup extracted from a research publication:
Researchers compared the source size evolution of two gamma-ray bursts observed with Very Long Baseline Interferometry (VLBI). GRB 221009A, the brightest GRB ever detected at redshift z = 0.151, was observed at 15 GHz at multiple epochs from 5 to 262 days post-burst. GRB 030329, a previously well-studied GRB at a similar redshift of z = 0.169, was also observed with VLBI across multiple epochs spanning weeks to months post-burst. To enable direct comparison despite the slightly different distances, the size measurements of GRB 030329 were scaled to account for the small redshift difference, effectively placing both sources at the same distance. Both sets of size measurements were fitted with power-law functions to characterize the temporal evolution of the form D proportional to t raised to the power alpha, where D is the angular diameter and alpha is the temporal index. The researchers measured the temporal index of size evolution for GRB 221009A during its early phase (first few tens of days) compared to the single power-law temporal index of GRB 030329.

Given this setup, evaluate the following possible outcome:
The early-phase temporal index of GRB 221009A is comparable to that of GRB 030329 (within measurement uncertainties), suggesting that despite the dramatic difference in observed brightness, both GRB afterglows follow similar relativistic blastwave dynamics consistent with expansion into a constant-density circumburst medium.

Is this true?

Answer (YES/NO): NO